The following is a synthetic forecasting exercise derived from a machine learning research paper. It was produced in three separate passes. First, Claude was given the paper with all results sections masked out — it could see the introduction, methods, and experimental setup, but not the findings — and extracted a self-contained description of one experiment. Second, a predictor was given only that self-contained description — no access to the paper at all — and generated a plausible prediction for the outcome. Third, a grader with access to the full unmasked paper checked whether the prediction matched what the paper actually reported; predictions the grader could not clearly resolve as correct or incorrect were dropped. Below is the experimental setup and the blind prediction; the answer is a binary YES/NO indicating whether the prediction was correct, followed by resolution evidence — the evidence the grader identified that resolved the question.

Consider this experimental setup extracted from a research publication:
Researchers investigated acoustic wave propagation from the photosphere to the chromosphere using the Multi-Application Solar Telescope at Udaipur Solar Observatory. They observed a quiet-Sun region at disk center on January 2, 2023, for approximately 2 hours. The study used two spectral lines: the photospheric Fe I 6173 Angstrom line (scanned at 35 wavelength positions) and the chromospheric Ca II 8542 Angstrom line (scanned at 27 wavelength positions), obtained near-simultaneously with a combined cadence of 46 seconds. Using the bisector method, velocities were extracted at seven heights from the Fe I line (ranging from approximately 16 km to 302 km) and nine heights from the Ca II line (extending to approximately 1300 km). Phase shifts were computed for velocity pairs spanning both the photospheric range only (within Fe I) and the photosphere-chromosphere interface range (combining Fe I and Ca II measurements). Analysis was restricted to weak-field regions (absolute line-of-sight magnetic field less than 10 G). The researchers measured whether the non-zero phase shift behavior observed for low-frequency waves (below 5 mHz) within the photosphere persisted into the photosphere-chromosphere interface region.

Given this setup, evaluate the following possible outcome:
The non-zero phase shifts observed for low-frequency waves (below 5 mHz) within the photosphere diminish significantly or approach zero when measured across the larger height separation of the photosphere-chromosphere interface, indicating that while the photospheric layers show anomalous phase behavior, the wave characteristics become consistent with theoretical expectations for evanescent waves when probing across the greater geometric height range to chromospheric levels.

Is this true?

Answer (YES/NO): NO